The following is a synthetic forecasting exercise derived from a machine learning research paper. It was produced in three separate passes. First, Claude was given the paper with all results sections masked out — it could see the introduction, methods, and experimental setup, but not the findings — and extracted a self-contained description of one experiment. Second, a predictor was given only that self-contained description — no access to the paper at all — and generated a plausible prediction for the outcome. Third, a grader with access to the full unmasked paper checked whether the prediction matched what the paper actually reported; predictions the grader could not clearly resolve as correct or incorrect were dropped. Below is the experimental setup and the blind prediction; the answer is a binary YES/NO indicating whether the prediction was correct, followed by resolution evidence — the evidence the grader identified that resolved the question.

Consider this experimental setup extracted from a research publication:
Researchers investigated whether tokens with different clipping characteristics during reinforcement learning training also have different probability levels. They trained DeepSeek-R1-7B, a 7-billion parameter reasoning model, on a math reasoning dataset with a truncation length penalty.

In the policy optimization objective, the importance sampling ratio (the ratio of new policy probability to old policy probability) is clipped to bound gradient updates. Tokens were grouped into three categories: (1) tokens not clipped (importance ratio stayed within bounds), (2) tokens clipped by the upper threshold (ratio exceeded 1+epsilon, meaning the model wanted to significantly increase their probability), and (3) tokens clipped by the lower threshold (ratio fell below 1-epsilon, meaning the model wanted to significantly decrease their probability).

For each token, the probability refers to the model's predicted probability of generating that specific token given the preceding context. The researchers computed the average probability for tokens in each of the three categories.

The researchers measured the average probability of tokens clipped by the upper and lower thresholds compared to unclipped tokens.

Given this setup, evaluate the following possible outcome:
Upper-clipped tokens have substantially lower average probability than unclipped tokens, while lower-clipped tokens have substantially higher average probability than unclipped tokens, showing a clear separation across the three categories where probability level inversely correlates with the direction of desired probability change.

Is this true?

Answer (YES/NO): NO